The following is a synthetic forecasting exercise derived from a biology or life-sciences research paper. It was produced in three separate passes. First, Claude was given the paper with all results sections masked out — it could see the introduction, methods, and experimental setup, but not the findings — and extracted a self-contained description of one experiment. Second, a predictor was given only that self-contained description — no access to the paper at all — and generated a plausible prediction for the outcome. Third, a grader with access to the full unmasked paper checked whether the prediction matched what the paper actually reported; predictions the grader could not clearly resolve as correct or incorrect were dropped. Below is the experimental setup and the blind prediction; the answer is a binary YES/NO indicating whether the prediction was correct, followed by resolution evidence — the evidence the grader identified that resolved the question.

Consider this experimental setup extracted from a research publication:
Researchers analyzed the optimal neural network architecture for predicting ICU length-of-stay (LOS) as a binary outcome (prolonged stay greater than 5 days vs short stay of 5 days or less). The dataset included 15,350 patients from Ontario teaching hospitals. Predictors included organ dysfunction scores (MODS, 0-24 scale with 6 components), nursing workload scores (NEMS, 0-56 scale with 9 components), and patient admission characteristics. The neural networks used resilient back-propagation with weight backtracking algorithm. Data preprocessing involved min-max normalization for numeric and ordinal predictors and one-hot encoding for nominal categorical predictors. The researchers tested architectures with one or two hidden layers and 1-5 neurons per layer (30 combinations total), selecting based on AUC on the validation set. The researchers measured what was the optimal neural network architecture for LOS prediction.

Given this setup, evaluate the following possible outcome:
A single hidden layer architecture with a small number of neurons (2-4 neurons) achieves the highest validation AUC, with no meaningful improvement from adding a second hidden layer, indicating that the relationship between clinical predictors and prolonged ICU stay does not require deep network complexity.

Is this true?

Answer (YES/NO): NO